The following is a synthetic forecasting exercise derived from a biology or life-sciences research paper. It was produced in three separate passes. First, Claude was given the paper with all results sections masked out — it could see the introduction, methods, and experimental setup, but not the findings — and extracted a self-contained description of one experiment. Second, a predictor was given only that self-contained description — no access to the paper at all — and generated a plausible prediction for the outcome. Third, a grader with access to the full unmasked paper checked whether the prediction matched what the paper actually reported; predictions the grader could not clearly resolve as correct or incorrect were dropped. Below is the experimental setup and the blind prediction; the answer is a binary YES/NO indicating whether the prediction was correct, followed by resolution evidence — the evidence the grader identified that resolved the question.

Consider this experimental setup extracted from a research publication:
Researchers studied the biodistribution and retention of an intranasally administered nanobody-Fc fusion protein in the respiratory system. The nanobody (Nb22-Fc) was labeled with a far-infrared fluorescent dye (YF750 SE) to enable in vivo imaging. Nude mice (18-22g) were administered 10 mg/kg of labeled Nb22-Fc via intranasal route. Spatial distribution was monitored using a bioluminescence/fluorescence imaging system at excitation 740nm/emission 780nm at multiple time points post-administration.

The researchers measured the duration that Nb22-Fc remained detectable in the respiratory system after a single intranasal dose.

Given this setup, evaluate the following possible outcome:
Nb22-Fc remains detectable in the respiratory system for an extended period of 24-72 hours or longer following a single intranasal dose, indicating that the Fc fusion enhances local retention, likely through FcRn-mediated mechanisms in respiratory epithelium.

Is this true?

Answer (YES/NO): YES